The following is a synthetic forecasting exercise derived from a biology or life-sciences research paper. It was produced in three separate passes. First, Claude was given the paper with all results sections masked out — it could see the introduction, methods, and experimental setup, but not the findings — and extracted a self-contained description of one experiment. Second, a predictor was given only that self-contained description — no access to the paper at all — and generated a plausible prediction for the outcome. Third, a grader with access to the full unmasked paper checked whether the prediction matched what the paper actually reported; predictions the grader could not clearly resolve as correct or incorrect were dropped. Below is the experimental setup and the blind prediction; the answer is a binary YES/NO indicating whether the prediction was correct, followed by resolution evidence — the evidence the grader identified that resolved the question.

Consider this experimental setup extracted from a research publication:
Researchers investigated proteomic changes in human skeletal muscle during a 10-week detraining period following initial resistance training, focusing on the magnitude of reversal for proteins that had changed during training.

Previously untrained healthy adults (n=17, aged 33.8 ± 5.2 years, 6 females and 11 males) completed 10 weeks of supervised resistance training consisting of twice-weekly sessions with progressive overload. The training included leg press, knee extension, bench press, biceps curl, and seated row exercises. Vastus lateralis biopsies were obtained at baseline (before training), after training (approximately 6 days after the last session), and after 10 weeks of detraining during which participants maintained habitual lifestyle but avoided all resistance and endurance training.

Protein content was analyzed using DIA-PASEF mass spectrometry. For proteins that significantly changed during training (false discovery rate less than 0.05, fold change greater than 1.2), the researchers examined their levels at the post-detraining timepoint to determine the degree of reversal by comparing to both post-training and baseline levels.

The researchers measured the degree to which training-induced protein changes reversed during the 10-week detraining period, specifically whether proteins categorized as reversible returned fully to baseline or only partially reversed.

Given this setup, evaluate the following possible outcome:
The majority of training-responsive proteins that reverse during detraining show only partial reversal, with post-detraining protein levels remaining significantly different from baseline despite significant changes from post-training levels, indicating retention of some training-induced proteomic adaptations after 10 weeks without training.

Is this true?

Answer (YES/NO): NO